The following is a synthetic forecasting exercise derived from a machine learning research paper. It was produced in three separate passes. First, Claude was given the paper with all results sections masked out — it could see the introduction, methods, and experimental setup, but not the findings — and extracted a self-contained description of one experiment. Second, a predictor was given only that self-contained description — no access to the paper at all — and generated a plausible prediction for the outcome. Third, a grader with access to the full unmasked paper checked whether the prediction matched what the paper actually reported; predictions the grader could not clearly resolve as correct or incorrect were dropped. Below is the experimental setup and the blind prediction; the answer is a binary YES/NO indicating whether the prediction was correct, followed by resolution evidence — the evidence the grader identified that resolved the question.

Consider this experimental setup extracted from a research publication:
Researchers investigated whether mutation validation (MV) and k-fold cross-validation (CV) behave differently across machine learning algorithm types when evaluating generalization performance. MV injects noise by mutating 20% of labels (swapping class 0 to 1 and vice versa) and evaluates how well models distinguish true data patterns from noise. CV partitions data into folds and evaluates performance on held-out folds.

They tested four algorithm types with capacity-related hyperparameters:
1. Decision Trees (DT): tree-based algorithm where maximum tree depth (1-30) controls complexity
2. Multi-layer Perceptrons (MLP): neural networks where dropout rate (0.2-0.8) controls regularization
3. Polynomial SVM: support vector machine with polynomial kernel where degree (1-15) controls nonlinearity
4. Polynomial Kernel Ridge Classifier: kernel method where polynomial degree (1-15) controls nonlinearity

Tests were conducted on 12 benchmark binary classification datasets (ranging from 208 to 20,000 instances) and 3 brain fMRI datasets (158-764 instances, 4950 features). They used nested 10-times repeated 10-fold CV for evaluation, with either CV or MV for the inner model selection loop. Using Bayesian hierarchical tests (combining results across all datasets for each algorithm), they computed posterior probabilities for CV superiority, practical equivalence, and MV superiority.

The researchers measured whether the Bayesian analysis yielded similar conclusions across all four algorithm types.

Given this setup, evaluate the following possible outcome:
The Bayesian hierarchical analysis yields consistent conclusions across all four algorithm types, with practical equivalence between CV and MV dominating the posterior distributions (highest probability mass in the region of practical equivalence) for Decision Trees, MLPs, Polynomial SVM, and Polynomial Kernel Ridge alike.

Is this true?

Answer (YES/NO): YES